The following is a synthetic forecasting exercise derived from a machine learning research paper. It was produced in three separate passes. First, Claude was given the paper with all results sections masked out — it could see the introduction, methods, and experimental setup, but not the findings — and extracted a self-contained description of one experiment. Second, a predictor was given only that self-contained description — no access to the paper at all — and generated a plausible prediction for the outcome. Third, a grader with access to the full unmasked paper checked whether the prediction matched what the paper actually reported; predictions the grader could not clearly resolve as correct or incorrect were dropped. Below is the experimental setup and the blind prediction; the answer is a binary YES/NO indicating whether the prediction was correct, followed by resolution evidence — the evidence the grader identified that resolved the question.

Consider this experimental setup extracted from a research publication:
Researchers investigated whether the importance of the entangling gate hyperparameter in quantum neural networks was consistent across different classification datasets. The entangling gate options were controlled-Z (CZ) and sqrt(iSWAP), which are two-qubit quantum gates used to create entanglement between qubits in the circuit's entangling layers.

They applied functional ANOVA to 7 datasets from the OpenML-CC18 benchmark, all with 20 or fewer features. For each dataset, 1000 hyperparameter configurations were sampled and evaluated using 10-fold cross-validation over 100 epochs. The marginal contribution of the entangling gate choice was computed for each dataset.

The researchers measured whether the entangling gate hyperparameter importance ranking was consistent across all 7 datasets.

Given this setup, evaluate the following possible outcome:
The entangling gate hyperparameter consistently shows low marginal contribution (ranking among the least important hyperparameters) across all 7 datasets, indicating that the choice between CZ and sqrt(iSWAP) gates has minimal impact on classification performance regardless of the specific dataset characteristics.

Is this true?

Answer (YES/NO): NO